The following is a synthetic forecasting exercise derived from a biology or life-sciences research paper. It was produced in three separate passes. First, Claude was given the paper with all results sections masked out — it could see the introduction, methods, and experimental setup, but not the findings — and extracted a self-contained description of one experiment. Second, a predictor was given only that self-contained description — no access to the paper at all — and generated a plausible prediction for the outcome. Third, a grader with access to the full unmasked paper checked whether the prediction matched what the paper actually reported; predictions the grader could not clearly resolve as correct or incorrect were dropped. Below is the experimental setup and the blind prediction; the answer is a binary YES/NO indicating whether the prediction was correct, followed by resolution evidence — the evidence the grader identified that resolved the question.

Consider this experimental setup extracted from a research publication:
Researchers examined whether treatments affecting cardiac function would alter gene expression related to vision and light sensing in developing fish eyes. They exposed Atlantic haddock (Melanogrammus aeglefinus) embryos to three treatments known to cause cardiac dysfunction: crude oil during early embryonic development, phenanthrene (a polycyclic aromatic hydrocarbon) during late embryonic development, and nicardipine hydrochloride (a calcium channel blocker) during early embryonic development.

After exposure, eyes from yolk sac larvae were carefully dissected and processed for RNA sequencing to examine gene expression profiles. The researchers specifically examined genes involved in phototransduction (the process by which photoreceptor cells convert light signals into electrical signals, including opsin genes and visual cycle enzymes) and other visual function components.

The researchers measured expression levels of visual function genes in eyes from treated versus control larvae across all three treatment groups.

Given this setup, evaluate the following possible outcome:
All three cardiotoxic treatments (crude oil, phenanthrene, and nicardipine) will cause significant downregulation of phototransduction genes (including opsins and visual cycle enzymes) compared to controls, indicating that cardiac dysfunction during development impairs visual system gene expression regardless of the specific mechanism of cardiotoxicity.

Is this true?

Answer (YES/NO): NO